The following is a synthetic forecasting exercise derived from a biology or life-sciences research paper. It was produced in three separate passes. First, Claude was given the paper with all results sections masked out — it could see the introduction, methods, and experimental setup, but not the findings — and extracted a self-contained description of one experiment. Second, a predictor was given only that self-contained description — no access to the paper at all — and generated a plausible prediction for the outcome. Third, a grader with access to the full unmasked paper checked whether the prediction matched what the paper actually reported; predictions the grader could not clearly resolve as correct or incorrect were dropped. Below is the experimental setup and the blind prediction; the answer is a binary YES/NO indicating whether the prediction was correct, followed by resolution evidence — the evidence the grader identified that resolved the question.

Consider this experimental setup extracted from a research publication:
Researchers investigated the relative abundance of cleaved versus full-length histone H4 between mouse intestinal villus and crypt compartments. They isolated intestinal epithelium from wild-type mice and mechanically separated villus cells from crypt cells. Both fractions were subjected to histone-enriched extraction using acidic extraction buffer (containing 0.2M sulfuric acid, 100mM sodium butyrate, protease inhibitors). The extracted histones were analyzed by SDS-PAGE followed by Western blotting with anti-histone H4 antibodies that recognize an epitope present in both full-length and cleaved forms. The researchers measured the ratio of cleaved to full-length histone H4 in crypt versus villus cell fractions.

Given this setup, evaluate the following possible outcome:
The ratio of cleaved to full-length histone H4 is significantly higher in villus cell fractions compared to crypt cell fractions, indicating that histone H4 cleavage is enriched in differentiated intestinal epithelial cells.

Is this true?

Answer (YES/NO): YES